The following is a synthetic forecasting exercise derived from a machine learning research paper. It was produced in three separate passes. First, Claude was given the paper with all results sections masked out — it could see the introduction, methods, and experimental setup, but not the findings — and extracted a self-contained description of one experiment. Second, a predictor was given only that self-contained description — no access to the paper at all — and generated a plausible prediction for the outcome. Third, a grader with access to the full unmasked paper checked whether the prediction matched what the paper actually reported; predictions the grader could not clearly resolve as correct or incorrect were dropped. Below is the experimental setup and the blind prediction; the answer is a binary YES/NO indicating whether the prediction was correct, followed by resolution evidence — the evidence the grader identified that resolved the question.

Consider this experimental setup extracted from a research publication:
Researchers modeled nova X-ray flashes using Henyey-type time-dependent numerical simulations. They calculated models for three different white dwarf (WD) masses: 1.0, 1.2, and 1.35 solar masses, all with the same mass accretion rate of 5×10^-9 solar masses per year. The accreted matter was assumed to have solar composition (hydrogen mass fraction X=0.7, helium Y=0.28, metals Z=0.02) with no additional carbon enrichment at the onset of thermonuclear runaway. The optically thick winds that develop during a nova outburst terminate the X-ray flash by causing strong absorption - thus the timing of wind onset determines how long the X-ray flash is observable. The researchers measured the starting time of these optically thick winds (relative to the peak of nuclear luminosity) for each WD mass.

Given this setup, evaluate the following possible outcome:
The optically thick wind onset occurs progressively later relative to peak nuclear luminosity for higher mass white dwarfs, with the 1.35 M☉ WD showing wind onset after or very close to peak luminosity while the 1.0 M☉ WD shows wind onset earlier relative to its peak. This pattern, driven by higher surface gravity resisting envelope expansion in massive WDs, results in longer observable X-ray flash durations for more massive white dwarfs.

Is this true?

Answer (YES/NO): NO